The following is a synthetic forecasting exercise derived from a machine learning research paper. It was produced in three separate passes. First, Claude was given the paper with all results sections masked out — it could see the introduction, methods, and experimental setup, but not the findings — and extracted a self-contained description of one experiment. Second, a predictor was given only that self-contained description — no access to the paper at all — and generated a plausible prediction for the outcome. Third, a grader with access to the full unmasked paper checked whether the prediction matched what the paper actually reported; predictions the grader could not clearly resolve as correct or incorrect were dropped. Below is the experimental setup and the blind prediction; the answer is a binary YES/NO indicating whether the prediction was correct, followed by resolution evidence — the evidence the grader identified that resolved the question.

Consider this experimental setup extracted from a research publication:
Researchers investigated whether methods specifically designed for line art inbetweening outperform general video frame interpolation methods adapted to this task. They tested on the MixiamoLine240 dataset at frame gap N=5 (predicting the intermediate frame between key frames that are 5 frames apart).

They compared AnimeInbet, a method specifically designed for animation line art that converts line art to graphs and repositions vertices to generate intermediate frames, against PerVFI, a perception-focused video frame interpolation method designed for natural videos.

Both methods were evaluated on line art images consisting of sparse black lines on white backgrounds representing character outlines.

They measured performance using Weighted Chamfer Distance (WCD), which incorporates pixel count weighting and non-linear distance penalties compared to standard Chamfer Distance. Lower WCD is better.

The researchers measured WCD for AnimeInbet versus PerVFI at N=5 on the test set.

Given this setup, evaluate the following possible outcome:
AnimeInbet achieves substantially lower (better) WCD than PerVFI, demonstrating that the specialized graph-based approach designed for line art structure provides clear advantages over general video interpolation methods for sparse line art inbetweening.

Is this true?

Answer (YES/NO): NO